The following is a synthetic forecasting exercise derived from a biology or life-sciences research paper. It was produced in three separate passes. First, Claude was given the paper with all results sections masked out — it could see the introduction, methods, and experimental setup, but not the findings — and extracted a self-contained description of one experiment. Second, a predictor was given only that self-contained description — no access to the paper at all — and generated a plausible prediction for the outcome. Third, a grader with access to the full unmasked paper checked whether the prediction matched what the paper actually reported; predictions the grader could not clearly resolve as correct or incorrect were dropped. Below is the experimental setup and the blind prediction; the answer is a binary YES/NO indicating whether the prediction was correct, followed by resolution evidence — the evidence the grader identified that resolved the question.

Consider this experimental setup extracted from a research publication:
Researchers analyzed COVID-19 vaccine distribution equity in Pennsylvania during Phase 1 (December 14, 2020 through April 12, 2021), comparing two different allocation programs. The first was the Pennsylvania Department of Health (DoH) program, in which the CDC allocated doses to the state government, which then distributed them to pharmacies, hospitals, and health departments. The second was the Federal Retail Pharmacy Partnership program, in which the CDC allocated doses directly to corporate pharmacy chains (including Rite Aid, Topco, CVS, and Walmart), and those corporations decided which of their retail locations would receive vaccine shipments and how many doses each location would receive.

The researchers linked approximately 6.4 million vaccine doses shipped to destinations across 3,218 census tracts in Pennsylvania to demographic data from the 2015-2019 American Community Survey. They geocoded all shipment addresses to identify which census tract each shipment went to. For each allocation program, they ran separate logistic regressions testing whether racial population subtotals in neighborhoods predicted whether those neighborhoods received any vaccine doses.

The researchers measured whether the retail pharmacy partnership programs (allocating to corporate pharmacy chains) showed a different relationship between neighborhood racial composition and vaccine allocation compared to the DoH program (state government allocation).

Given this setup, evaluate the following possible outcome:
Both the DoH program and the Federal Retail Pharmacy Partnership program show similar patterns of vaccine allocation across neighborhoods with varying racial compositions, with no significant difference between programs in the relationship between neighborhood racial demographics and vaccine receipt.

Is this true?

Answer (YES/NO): NO